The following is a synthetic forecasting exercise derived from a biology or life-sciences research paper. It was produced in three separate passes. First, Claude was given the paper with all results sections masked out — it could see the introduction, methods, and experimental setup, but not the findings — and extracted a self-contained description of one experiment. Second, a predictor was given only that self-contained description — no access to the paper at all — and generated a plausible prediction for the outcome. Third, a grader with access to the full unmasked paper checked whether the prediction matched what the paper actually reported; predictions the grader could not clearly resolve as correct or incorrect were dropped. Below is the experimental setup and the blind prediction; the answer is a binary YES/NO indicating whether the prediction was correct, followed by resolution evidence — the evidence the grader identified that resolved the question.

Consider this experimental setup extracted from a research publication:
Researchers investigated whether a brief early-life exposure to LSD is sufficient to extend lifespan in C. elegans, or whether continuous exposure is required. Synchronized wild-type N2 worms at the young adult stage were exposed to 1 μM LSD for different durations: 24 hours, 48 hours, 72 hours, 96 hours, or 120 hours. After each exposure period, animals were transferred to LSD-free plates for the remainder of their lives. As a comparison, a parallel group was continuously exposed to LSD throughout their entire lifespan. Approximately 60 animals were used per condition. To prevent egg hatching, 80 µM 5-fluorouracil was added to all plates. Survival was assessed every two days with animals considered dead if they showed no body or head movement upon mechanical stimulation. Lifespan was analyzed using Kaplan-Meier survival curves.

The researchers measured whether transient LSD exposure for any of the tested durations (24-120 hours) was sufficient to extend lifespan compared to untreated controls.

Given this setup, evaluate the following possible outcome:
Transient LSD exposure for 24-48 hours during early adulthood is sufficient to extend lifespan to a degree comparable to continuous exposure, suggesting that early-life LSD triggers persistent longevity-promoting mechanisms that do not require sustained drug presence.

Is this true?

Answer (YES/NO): NO